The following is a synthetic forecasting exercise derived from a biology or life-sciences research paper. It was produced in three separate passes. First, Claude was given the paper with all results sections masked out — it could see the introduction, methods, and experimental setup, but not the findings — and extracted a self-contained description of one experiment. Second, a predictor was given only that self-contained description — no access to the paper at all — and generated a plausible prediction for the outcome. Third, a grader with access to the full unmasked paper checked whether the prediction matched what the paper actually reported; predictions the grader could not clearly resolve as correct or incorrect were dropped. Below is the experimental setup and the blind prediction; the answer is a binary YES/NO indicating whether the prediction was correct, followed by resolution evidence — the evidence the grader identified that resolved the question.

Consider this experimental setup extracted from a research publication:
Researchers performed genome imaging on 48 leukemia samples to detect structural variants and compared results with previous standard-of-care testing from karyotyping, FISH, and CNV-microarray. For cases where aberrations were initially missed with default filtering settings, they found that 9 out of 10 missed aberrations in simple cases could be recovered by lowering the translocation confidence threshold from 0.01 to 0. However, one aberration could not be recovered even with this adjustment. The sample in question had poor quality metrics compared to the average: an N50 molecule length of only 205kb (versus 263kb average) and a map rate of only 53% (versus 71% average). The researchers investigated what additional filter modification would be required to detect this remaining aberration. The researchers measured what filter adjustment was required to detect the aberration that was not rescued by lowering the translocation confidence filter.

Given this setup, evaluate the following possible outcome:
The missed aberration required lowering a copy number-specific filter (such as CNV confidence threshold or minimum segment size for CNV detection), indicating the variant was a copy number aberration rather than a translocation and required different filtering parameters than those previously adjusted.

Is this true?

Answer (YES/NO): YES